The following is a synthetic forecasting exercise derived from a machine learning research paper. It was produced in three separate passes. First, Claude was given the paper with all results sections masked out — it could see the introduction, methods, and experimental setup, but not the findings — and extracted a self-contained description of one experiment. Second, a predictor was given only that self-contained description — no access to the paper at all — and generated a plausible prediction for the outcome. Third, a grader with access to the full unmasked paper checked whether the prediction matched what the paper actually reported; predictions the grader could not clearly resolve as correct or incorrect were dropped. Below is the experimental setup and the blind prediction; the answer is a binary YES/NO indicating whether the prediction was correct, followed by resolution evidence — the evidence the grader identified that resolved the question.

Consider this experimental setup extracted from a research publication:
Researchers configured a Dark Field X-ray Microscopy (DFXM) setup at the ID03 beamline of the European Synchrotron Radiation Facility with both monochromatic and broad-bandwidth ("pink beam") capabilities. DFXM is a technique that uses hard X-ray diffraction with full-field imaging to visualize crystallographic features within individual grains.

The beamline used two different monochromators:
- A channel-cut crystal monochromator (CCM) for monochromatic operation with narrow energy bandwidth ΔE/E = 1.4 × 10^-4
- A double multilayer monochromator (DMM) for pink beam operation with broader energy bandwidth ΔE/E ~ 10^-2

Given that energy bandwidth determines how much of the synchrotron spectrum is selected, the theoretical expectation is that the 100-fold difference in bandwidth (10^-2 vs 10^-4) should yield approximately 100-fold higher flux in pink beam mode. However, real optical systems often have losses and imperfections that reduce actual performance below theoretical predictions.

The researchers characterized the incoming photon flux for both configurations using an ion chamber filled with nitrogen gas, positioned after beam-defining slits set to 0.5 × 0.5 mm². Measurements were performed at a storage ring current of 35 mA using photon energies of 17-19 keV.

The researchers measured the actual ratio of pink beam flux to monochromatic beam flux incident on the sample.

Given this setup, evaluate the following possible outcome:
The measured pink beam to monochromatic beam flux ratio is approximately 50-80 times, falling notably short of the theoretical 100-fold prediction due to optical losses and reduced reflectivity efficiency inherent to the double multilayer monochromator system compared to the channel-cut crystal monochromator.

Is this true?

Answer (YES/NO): NO